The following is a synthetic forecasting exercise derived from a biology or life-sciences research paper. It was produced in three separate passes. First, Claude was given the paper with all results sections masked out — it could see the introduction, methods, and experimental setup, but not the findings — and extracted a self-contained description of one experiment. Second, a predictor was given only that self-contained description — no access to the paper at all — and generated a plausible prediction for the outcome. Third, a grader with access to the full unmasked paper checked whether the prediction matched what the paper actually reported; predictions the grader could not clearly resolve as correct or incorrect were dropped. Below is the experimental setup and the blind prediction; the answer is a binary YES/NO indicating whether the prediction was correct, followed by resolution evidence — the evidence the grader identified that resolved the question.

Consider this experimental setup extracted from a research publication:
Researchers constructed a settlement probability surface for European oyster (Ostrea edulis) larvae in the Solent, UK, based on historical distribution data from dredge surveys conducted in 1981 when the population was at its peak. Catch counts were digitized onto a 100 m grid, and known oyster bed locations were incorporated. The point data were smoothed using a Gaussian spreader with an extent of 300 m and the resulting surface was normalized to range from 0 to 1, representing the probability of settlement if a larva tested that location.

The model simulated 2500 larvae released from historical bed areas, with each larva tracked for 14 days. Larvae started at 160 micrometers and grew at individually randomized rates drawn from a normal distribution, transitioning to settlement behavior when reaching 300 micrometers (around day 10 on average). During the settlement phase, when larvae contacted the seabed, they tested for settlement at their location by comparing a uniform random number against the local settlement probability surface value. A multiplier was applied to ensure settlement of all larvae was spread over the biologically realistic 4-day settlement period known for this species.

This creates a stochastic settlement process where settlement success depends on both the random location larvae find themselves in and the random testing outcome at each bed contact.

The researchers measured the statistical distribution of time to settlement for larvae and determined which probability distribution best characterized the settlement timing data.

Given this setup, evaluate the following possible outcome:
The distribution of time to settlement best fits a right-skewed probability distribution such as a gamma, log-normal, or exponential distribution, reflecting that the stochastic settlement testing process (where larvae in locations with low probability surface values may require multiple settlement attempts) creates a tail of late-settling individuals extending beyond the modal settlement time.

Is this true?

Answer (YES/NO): YES